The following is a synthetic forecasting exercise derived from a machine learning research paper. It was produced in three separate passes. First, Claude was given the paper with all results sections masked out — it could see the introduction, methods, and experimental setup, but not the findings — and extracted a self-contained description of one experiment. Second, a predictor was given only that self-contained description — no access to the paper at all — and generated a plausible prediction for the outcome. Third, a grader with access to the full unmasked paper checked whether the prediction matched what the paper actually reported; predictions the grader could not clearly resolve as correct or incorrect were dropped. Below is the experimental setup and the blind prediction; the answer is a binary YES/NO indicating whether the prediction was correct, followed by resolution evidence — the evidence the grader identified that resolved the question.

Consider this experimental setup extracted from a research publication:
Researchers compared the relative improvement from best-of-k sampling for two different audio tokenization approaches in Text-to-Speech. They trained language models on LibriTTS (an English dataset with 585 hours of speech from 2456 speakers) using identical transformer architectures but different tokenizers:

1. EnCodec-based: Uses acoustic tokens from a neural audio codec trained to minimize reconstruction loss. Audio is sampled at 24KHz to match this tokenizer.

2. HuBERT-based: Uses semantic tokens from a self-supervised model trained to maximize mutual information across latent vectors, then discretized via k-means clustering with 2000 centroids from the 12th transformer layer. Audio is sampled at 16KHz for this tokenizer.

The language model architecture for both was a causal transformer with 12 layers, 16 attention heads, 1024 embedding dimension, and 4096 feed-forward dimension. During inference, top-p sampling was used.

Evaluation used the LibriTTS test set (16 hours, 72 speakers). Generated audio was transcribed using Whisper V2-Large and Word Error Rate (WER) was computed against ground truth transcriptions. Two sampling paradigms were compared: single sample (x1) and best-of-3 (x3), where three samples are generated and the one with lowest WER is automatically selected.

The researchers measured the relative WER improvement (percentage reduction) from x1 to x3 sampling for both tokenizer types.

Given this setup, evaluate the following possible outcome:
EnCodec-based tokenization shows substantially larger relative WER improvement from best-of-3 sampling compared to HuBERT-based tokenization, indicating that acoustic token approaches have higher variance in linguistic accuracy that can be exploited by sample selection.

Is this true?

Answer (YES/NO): NO